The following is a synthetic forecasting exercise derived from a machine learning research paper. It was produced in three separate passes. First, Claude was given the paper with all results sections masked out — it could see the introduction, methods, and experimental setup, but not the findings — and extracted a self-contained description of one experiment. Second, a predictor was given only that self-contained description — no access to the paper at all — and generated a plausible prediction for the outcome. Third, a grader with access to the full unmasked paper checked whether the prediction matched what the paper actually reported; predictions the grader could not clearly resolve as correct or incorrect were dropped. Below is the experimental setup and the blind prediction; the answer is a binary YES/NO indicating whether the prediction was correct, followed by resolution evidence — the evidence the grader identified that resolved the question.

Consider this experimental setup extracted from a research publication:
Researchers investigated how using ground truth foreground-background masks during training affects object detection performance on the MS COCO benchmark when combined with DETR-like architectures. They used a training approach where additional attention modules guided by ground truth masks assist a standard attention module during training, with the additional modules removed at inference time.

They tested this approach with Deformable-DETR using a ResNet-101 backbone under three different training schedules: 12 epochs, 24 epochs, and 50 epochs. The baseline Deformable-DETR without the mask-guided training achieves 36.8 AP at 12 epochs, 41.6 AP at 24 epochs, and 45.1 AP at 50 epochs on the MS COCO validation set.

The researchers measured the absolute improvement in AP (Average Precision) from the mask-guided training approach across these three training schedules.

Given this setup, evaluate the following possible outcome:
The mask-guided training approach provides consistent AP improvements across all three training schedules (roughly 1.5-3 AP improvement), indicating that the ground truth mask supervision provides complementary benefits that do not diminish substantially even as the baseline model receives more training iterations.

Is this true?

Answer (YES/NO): NO